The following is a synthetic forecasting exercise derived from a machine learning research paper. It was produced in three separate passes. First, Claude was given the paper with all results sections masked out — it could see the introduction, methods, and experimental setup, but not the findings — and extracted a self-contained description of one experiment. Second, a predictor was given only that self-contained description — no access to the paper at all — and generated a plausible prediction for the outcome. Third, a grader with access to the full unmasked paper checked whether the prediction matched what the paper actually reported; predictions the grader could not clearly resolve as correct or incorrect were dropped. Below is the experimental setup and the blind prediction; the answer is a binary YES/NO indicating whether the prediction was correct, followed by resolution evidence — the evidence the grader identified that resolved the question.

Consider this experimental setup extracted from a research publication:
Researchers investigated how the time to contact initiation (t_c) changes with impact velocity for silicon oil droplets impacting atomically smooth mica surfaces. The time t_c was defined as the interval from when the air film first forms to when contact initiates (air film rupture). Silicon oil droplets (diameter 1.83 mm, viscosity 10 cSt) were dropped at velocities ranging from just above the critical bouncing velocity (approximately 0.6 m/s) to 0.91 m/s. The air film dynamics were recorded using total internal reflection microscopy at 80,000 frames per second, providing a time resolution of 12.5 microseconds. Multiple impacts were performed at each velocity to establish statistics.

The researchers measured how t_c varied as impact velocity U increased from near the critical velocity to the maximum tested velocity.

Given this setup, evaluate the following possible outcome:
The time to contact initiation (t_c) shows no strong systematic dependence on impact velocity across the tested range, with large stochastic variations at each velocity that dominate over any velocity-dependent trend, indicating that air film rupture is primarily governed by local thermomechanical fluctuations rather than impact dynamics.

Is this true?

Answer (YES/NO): NO